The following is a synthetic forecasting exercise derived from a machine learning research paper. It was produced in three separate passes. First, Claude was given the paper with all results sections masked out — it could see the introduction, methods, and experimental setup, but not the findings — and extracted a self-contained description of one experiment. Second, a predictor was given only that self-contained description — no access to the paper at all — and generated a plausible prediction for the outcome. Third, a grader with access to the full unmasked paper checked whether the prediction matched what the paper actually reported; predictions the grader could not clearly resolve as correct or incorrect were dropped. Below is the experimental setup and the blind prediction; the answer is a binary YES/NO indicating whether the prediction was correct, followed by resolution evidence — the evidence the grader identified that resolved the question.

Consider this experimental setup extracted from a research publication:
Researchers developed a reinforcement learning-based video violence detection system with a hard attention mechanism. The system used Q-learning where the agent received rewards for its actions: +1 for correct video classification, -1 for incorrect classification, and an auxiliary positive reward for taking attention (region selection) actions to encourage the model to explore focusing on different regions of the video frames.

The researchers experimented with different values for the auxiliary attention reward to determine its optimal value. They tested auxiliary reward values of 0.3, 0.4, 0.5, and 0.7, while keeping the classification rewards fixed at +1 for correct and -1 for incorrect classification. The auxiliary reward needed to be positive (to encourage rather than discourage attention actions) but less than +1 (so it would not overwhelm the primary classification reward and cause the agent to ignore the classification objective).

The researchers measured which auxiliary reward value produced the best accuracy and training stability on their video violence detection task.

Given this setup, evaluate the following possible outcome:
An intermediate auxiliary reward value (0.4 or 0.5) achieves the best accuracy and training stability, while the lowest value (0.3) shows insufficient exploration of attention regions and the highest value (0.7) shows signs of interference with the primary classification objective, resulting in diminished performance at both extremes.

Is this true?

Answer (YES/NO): NO